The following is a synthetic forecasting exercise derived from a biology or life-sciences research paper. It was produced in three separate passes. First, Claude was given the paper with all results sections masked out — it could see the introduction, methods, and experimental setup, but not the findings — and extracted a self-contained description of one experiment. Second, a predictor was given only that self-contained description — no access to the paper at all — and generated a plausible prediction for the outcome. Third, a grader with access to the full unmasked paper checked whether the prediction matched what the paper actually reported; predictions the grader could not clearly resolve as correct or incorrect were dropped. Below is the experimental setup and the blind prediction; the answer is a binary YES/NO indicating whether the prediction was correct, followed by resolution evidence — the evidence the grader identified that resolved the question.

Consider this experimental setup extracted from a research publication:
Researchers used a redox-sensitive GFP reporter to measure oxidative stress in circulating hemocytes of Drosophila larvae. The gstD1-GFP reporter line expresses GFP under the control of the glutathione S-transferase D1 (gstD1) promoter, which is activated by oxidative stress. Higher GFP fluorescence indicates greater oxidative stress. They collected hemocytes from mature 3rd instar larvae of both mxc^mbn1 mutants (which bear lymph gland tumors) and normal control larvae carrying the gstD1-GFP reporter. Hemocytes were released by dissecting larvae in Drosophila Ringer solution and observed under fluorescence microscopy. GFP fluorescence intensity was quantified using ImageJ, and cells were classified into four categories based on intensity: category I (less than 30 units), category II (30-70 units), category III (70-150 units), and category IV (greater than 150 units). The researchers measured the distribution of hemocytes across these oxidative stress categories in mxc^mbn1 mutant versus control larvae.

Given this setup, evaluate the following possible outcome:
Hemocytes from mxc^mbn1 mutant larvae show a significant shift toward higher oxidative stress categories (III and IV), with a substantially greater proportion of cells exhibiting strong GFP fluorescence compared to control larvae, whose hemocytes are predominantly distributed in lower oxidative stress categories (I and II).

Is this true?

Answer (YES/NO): YES